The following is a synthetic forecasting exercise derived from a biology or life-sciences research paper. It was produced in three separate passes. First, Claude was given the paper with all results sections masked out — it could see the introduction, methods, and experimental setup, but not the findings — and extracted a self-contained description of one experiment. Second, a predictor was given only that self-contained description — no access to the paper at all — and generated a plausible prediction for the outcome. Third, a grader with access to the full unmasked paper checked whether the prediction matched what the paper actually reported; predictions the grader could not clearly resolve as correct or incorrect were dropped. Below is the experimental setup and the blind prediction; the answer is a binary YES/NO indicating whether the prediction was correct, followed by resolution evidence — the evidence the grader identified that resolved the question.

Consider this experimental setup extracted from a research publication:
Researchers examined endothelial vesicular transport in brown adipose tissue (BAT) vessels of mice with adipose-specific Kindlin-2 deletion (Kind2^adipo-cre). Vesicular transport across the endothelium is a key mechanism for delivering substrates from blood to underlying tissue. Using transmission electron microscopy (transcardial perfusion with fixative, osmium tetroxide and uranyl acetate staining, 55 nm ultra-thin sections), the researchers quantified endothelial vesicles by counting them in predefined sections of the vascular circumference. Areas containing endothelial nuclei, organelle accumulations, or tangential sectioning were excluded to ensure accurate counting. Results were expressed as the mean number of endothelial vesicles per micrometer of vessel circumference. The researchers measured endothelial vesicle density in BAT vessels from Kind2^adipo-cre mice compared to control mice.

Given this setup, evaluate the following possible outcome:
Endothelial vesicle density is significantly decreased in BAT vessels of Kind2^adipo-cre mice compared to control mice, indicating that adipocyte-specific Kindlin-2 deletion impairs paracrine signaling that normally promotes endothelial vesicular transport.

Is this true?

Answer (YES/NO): NO